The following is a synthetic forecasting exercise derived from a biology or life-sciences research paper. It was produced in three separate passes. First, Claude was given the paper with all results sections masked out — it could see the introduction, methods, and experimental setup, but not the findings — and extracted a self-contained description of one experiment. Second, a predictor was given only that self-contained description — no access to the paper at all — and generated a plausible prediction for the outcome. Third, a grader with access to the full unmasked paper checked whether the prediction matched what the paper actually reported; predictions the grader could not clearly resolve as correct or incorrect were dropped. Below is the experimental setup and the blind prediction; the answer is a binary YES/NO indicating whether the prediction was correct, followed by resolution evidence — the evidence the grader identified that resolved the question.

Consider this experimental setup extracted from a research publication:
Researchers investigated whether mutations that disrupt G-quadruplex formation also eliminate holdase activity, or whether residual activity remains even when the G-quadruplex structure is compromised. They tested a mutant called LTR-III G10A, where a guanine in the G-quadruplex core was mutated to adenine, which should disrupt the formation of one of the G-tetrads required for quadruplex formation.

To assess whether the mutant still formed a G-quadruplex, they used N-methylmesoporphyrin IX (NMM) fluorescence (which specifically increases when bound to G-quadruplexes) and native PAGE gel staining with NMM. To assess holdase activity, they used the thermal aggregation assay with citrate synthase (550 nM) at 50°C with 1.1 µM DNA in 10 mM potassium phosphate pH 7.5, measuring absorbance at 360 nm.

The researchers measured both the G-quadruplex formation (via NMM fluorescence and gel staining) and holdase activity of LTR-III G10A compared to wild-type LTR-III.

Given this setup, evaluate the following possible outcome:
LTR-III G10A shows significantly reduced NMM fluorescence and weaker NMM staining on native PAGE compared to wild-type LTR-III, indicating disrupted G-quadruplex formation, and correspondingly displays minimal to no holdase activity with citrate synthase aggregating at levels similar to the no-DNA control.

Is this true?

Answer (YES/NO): NO